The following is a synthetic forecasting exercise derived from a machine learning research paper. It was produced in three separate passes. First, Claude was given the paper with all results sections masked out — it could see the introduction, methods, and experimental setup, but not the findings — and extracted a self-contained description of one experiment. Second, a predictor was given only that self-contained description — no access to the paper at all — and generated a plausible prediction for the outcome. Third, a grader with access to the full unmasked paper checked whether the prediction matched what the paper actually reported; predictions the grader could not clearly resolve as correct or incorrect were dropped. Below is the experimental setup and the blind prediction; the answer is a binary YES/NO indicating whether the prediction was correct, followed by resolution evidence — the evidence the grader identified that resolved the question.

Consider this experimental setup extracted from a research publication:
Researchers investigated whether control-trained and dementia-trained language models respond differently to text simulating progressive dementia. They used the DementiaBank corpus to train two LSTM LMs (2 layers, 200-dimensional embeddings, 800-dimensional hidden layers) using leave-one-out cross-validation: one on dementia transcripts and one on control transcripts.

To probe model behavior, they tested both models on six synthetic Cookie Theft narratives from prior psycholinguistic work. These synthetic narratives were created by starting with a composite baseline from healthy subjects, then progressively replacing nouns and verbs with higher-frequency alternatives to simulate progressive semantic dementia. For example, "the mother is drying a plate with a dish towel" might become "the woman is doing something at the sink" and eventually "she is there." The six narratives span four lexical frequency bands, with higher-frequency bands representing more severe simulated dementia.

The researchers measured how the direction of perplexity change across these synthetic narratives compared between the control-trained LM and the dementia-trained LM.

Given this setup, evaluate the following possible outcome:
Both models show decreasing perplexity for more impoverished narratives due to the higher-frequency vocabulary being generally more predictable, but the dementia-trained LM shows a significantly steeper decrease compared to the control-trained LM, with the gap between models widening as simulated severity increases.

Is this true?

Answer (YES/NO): NO